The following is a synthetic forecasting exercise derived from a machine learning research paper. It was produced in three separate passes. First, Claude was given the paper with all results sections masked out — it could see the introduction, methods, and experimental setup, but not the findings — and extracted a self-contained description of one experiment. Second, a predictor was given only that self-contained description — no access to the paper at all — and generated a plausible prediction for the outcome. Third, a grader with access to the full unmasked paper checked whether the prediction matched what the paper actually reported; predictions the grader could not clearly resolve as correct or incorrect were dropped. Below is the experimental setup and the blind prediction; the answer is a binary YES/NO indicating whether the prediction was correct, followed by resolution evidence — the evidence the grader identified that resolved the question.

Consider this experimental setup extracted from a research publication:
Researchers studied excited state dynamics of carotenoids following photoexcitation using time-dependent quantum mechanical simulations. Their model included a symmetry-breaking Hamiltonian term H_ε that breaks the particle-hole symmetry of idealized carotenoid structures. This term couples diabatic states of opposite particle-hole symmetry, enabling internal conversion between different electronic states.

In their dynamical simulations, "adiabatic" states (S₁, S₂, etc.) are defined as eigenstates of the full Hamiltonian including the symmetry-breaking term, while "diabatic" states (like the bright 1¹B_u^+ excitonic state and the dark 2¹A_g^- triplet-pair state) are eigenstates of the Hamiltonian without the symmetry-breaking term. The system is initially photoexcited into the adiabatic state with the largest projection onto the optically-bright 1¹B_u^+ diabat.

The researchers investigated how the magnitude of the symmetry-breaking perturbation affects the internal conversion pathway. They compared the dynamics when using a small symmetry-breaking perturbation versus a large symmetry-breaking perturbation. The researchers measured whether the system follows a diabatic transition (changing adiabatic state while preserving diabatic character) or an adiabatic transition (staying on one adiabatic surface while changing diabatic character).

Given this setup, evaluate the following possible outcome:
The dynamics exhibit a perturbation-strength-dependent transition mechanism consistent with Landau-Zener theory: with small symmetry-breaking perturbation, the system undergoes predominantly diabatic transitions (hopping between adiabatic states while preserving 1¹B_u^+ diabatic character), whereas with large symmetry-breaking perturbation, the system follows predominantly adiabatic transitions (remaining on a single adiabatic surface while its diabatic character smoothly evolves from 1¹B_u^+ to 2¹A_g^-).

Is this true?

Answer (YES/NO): YES